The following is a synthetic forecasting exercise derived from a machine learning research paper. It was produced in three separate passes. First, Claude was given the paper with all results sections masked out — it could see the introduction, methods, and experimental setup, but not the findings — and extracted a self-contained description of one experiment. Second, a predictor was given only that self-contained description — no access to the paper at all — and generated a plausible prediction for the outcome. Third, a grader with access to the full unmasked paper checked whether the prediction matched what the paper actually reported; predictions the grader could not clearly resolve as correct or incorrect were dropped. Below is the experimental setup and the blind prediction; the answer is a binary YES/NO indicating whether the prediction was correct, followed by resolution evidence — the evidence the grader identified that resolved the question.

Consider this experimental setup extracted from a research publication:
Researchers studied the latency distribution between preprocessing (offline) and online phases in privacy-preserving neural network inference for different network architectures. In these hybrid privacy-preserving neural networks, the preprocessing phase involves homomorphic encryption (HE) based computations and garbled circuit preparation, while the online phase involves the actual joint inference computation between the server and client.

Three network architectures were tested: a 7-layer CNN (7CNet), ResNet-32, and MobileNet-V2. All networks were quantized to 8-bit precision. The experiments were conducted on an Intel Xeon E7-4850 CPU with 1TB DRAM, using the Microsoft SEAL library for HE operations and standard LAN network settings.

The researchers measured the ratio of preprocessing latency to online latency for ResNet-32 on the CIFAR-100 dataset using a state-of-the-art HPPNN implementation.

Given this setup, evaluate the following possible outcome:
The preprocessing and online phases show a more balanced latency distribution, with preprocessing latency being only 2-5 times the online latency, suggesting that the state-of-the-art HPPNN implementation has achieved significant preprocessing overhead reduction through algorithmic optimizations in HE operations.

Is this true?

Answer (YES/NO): NO